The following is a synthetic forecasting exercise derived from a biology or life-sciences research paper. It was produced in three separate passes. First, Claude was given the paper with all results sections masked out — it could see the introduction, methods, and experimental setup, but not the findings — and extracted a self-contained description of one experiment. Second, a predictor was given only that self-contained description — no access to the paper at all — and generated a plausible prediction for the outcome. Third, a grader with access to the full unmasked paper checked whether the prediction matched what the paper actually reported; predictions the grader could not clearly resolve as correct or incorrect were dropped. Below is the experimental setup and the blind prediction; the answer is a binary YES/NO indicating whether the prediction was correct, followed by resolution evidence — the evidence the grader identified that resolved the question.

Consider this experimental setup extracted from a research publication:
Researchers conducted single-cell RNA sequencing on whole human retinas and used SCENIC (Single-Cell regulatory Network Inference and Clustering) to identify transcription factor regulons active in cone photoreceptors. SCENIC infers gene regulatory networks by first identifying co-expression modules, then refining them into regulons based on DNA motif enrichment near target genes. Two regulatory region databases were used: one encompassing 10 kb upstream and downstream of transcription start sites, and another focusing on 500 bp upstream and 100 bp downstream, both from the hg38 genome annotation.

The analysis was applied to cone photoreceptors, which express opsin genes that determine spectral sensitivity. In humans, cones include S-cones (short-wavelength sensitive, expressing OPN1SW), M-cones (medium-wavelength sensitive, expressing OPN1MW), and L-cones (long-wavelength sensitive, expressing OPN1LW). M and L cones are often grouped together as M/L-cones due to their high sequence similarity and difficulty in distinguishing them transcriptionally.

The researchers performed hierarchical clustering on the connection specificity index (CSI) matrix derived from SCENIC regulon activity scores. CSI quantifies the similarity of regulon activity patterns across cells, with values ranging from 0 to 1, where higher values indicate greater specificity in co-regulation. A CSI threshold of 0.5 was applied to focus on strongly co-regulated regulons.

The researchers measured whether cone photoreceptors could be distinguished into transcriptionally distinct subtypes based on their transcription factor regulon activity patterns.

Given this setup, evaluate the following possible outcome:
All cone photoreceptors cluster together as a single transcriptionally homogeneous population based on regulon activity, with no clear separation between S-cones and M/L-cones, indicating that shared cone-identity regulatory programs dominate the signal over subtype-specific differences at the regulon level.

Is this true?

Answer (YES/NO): NO